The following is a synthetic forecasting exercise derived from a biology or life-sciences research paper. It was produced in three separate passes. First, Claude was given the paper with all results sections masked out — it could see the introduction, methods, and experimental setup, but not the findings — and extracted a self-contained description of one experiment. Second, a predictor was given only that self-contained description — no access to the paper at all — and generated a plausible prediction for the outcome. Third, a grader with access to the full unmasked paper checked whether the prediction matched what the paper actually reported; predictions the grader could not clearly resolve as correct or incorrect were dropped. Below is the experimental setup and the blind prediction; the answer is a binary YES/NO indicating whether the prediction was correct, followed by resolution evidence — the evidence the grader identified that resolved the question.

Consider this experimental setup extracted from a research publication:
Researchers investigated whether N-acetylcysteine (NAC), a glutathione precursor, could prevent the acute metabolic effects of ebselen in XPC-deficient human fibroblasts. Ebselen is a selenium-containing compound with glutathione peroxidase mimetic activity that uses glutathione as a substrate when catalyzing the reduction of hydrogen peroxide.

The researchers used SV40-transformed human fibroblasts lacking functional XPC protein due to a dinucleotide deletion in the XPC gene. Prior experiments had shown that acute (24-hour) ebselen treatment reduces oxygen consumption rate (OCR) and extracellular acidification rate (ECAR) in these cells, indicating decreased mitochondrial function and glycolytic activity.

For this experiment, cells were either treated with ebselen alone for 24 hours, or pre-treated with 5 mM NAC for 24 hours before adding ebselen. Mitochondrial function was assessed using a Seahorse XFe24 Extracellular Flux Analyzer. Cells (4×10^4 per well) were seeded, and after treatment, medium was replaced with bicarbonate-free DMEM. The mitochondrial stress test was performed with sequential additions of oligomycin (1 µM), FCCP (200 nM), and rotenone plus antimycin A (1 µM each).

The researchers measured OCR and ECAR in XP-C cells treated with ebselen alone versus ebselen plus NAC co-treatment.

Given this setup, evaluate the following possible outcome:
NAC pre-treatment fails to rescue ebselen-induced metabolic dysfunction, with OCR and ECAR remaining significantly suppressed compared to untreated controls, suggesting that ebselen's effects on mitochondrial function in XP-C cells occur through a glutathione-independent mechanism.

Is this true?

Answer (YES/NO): NO